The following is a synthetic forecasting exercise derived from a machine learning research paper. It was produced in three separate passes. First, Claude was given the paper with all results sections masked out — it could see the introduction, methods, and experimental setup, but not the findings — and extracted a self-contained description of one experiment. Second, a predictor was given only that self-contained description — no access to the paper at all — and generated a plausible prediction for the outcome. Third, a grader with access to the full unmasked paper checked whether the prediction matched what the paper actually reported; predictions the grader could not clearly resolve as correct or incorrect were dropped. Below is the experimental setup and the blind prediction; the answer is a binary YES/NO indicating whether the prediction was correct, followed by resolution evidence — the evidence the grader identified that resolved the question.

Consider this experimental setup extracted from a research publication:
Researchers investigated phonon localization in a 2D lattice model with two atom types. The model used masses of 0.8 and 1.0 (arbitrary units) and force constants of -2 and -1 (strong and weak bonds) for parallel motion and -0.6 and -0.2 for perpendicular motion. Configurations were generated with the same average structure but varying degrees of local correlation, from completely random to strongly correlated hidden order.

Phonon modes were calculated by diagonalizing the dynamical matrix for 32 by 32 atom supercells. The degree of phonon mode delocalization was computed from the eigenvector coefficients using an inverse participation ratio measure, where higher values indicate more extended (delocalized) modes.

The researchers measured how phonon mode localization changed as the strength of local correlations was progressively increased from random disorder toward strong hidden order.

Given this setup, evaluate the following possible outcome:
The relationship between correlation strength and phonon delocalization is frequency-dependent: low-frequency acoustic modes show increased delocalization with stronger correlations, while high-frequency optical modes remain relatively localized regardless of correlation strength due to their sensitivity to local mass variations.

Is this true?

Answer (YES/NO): NO